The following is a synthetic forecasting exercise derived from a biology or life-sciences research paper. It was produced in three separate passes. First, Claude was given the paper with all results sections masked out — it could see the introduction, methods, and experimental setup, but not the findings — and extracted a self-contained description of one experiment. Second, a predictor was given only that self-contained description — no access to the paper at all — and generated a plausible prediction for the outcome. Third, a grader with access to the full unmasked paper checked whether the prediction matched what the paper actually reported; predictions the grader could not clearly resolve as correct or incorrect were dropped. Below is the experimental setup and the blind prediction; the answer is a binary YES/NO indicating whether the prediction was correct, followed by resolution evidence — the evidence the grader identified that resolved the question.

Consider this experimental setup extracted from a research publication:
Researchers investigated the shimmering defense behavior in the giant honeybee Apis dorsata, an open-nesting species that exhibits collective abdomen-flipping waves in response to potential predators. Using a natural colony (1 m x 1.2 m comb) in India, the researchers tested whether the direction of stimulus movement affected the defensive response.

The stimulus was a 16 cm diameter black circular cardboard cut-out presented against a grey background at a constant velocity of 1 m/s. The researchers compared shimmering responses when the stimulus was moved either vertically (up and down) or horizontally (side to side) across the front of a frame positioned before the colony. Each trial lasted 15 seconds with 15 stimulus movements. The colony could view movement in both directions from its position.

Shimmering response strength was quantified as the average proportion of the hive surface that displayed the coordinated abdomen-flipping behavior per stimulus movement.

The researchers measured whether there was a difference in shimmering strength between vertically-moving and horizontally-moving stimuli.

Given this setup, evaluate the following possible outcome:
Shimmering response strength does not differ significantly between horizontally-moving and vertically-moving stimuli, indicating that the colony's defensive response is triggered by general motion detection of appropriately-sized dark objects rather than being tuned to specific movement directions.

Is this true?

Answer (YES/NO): YES